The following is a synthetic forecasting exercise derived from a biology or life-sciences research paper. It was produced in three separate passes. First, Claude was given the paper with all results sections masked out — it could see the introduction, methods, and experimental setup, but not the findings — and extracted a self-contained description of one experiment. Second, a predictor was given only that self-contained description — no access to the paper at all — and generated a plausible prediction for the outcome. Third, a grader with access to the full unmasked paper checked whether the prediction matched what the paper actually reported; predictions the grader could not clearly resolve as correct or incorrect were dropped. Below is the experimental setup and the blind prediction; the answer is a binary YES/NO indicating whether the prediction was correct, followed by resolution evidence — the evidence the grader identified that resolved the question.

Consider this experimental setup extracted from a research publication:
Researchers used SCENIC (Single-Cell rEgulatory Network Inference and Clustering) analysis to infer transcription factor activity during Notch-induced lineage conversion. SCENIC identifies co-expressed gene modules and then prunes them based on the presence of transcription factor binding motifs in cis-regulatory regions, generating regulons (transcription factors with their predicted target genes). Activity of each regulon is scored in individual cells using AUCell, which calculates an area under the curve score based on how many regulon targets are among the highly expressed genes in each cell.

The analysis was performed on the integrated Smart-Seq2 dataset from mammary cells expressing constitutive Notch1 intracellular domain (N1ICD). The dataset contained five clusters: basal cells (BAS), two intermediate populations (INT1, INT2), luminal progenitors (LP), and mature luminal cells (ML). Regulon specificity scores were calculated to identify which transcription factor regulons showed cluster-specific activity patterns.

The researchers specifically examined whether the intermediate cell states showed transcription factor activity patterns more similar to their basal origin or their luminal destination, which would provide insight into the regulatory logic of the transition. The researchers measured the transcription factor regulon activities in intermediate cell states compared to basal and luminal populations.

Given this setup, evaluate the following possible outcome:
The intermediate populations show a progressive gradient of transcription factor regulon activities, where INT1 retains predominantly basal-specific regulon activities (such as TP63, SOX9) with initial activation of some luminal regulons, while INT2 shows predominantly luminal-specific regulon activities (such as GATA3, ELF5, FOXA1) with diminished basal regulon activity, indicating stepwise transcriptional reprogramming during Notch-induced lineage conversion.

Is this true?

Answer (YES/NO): YES